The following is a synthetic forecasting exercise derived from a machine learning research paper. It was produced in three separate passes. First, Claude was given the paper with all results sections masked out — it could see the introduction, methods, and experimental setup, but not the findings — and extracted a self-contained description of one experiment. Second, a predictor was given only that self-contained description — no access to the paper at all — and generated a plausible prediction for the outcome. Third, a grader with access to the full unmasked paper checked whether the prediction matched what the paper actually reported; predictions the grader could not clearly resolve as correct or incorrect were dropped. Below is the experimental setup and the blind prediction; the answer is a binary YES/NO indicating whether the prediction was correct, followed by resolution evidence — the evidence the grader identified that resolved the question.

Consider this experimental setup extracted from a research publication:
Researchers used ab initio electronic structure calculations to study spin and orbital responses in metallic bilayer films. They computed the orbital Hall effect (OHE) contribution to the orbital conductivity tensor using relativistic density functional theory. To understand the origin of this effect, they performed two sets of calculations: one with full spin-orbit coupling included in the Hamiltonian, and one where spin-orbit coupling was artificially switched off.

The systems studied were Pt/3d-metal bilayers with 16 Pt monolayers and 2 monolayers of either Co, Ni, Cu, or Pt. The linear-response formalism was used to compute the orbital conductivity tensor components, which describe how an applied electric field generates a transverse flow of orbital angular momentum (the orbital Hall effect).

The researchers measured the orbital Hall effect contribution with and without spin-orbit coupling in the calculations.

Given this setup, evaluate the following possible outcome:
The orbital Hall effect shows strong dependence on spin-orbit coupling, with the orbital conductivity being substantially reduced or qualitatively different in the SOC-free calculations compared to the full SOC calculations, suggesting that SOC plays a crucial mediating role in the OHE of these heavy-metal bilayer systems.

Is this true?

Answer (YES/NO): NO